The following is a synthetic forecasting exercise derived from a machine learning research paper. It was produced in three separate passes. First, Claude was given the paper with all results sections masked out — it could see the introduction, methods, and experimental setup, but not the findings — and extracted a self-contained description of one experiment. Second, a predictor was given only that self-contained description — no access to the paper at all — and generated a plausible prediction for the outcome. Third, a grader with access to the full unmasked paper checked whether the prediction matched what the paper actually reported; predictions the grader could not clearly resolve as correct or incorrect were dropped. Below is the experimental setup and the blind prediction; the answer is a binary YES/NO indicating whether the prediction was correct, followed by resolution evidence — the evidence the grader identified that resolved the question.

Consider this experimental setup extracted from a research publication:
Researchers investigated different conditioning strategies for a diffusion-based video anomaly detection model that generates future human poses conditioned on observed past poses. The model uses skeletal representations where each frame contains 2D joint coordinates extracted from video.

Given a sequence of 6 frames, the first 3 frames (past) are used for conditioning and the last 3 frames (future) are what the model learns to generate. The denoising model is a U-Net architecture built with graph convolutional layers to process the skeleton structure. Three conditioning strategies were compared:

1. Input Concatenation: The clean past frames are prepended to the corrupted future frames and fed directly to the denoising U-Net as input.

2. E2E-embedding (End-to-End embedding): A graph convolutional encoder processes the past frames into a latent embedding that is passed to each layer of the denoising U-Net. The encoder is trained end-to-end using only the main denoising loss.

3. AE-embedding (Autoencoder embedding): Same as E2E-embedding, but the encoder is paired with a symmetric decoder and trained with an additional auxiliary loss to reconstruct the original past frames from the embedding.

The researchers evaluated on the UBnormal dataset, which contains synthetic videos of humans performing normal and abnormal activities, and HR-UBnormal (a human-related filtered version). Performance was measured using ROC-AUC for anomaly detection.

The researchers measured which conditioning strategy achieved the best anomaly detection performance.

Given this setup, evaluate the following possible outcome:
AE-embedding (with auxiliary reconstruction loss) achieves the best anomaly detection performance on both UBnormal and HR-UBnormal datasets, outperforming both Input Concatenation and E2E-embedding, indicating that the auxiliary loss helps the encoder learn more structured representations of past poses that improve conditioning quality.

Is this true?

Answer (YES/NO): YES